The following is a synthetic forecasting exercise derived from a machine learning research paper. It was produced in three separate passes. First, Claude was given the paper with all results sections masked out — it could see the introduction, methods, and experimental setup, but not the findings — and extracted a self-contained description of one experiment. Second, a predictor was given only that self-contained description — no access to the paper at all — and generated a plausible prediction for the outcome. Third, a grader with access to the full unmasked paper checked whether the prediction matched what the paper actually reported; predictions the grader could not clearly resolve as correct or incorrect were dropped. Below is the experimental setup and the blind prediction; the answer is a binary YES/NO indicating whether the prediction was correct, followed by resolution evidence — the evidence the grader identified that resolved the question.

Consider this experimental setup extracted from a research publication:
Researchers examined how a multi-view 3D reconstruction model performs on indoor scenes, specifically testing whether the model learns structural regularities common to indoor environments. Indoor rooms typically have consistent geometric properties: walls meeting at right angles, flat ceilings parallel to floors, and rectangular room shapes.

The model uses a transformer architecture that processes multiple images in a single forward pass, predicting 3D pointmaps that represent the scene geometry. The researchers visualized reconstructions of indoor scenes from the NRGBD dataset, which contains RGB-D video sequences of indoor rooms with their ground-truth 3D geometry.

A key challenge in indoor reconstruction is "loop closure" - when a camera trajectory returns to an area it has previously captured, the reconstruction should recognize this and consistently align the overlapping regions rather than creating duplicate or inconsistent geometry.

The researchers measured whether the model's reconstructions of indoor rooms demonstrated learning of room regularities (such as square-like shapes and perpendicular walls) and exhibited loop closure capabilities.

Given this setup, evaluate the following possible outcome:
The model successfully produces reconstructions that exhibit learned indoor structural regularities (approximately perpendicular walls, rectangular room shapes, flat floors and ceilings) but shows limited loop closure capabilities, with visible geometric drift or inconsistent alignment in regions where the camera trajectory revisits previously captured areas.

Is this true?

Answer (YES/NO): NO